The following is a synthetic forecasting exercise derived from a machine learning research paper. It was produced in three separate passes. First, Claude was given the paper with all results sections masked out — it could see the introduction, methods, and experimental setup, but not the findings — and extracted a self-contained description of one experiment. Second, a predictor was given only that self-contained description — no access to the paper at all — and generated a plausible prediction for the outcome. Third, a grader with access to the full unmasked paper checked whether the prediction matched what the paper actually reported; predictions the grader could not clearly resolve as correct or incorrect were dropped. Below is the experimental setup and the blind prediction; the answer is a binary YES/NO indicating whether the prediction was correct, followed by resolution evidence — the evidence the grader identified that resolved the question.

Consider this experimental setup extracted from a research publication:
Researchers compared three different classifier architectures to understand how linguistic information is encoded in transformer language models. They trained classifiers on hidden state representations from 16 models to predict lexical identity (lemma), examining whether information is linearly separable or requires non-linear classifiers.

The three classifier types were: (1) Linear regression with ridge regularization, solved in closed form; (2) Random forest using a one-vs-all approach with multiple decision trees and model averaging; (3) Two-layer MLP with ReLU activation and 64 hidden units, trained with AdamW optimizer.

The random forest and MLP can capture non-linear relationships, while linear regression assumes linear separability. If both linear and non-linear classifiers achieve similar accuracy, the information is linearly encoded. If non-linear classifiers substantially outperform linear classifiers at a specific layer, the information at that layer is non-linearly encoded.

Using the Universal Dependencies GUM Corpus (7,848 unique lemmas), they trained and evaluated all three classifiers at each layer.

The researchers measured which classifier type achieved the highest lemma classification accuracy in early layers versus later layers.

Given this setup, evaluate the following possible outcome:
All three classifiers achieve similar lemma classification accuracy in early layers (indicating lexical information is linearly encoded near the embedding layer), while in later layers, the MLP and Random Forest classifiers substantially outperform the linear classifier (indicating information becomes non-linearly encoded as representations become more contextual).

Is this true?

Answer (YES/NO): NO